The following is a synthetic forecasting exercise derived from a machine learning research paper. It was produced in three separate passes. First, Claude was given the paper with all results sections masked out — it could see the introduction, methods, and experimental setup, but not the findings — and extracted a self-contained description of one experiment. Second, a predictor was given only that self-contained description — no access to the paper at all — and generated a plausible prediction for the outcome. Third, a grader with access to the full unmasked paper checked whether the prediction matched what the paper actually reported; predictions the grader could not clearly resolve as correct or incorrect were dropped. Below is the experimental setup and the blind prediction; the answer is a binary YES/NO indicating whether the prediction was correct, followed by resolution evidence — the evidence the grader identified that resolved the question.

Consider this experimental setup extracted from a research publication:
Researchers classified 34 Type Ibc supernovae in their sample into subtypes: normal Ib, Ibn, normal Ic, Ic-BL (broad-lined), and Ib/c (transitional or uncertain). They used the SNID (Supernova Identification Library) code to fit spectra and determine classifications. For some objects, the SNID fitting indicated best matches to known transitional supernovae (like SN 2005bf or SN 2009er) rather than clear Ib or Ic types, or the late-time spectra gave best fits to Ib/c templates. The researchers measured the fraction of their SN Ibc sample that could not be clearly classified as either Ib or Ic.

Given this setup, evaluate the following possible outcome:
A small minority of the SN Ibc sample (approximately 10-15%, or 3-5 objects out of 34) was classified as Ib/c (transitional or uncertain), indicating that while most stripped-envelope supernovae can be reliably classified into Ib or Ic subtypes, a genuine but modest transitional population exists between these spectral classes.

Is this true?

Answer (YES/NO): YES